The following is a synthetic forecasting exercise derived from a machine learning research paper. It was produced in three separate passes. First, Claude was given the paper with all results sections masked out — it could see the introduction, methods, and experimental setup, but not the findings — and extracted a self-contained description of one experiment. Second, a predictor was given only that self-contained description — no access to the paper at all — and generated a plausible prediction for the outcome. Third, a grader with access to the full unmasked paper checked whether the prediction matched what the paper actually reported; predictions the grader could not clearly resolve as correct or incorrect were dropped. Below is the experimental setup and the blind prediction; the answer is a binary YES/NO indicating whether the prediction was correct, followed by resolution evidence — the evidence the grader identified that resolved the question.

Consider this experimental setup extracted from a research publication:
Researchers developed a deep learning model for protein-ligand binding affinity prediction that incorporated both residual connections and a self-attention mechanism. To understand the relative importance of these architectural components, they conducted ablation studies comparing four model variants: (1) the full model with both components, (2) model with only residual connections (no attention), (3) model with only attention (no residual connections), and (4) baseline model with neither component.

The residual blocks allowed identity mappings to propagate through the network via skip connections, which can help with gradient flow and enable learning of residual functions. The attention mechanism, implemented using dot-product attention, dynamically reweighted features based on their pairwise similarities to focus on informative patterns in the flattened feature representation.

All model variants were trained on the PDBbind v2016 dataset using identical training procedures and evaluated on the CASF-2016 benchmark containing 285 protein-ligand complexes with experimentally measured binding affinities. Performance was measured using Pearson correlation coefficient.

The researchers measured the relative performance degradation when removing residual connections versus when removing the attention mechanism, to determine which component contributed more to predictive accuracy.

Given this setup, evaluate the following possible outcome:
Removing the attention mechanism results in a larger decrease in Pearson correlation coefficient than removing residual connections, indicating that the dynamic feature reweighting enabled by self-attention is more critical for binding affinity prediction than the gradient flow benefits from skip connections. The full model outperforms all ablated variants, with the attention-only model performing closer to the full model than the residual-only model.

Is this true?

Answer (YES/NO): NO